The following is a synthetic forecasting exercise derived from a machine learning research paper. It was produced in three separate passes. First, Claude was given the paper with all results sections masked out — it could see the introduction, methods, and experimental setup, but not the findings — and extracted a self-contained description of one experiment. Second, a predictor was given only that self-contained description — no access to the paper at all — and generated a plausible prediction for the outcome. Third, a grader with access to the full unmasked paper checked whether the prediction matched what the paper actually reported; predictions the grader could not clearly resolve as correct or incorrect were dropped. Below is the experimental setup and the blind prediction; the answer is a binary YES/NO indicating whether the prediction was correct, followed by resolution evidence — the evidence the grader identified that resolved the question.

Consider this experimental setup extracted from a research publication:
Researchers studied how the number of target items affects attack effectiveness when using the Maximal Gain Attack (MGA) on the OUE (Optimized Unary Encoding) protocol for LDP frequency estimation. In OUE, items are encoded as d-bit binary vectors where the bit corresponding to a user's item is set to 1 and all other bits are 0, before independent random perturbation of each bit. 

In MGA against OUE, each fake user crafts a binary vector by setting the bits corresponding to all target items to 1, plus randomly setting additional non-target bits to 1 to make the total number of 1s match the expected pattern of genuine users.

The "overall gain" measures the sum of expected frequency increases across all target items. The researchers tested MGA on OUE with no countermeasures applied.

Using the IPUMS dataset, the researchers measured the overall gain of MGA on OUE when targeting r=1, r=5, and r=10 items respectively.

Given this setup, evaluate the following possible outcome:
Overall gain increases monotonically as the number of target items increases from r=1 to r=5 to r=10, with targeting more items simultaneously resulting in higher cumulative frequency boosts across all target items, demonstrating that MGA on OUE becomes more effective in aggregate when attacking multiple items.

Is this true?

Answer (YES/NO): YES